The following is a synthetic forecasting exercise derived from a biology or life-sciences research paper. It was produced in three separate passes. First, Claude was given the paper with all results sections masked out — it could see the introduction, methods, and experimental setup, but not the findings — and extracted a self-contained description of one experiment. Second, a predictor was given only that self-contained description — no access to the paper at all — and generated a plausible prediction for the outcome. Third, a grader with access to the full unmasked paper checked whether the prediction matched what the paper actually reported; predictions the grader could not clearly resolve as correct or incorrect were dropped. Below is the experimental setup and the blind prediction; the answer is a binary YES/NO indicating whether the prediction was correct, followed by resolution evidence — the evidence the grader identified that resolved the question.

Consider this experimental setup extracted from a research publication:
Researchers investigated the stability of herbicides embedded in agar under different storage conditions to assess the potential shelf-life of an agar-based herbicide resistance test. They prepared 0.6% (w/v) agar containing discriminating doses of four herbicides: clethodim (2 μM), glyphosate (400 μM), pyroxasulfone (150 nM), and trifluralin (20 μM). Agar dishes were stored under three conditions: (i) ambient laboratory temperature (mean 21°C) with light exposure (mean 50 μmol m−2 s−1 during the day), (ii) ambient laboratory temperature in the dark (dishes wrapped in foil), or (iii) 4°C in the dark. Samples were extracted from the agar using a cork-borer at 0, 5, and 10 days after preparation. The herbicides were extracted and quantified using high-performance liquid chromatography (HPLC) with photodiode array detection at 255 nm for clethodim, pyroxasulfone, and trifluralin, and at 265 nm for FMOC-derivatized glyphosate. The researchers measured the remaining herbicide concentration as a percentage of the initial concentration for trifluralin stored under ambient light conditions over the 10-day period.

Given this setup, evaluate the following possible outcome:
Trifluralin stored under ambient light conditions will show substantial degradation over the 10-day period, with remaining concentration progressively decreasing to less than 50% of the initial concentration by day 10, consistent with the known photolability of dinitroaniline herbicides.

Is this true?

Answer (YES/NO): YES